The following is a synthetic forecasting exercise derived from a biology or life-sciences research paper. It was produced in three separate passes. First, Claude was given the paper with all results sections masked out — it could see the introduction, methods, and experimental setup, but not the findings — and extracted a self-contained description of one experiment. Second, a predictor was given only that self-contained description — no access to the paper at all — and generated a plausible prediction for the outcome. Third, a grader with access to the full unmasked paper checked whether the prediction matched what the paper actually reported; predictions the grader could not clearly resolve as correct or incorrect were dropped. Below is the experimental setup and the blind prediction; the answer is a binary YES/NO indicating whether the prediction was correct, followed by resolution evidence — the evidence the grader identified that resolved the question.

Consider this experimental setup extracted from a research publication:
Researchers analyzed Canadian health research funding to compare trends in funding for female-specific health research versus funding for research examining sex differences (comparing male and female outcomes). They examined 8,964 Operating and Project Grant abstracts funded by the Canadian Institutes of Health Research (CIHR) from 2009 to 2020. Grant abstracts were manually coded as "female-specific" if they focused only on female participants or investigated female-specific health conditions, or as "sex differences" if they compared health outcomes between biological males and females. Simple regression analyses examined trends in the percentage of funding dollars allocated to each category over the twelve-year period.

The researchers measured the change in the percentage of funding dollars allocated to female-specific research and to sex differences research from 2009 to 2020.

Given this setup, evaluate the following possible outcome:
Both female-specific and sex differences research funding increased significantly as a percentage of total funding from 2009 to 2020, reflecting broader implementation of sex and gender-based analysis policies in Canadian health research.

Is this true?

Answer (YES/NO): YES